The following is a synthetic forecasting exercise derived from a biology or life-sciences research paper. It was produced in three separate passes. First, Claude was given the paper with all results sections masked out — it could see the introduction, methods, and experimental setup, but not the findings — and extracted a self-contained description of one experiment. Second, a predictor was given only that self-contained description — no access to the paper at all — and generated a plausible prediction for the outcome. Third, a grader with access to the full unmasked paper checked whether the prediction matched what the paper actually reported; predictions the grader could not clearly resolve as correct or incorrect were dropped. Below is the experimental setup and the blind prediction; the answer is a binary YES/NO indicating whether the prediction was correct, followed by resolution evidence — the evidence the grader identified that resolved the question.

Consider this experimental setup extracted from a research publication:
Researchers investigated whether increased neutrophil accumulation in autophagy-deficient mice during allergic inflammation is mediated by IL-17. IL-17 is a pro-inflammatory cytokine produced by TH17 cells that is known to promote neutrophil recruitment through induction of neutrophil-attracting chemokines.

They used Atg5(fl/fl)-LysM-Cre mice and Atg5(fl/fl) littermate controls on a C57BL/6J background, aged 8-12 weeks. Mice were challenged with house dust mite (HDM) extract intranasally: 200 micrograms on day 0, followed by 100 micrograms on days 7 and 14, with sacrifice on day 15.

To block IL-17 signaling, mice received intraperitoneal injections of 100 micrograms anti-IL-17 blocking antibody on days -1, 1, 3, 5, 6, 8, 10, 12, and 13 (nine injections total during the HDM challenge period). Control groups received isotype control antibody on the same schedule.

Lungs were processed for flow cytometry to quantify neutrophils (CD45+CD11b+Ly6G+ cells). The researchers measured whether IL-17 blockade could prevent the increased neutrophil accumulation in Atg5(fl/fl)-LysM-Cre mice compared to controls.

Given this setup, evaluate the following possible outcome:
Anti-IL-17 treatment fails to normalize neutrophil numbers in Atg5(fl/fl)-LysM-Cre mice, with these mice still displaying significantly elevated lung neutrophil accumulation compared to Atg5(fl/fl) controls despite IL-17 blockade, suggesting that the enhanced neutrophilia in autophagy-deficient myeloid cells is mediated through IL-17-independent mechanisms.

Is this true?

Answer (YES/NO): YES